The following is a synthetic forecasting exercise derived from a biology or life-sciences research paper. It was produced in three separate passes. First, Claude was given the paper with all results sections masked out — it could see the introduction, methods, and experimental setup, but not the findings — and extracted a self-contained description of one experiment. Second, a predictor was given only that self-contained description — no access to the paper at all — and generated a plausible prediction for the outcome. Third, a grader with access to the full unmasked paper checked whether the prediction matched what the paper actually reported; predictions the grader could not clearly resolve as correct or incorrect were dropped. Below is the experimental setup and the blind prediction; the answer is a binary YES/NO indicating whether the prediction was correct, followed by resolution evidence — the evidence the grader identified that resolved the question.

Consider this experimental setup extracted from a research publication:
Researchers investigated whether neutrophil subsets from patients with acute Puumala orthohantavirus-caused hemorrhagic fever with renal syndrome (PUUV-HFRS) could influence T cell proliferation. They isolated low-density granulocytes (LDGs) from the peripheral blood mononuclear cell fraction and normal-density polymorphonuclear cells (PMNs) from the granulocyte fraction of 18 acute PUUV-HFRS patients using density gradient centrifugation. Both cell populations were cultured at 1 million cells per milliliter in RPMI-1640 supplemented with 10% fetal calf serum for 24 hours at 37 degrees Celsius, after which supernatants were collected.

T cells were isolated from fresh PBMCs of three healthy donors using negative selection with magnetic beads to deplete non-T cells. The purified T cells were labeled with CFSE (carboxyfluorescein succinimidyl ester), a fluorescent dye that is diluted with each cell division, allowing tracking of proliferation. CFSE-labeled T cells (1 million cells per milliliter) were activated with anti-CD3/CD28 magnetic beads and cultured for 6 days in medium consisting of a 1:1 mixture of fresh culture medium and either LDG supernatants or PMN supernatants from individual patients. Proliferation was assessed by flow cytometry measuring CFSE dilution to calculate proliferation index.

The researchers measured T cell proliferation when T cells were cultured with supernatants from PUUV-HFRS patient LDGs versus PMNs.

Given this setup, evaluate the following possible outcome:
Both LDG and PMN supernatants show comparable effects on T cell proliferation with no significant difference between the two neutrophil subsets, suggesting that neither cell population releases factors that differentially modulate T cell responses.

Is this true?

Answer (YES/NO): NO